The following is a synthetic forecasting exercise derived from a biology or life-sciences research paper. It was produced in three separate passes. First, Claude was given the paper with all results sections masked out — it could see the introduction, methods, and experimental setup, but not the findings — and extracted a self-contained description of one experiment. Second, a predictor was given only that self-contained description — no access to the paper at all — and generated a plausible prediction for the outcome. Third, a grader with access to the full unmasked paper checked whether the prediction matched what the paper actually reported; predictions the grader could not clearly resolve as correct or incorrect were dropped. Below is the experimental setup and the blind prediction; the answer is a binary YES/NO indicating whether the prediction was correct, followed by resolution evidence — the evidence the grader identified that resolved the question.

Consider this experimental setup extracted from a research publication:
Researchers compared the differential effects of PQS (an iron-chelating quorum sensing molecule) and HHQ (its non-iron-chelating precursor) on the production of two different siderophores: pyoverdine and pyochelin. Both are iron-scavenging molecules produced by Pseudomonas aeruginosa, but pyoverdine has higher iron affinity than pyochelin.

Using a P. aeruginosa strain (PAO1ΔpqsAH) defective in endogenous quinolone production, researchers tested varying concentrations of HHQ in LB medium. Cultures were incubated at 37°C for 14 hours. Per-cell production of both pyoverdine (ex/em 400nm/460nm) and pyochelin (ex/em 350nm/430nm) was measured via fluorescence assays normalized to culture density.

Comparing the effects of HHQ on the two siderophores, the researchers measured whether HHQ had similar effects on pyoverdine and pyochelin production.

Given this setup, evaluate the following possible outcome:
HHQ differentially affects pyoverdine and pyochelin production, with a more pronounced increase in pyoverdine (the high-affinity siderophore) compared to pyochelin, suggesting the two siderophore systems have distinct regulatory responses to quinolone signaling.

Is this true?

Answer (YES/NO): NO